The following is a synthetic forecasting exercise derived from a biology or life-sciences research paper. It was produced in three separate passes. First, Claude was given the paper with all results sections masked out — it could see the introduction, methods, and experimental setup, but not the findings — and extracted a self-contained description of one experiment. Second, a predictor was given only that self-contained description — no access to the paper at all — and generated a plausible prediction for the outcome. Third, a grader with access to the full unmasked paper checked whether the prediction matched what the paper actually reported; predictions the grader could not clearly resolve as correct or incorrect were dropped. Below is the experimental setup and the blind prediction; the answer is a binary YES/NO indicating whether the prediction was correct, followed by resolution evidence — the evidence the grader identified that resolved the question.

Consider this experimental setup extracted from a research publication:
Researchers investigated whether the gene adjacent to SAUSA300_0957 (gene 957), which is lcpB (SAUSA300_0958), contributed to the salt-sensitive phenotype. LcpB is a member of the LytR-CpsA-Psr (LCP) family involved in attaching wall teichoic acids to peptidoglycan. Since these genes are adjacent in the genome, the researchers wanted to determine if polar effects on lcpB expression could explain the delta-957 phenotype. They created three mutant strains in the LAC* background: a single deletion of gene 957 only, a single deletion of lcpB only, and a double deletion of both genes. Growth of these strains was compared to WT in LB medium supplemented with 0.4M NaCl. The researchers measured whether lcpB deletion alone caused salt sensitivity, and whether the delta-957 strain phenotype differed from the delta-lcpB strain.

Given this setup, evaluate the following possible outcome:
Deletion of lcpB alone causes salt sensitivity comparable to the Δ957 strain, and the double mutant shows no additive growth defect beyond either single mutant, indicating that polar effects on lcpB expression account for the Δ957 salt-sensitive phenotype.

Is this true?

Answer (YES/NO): NO